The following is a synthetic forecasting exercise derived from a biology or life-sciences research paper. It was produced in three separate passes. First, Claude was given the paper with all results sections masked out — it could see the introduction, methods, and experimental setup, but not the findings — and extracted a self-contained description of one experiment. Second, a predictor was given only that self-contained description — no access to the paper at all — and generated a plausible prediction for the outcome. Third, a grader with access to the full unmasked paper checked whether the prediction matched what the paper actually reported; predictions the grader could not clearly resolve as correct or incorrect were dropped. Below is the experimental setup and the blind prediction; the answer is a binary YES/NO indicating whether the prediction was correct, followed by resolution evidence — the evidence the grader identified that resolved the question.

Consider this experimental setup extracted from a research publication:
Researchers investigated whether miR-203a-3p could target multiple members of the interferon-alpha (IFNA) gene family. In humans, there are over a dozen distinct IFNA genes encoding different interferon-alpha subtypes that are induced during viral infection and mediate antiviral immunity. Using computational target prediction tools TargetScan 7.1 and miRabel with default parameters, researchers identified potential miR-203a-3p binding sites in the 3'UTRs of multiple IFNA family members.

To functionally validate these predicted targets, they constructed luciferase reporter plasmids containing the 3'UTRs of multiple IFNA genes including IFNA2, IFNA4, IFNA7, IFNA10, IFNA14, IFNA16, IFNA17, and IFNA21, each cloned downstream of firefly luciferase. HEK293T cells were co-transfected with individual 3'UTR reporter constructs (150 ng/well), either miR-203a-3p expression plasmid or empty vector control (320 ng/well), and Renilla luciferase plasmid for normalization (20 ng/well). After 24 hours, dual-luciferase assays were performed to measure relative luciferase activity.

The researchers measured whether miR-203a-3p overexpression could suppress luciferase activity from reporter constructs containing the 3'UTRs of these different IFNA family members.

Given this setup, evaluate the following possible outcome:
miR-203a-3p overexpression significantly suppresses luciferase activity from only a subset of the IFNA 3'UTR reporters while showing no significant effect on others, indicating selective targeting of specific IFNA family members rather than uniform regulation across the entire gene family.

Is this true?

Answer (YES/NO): NO